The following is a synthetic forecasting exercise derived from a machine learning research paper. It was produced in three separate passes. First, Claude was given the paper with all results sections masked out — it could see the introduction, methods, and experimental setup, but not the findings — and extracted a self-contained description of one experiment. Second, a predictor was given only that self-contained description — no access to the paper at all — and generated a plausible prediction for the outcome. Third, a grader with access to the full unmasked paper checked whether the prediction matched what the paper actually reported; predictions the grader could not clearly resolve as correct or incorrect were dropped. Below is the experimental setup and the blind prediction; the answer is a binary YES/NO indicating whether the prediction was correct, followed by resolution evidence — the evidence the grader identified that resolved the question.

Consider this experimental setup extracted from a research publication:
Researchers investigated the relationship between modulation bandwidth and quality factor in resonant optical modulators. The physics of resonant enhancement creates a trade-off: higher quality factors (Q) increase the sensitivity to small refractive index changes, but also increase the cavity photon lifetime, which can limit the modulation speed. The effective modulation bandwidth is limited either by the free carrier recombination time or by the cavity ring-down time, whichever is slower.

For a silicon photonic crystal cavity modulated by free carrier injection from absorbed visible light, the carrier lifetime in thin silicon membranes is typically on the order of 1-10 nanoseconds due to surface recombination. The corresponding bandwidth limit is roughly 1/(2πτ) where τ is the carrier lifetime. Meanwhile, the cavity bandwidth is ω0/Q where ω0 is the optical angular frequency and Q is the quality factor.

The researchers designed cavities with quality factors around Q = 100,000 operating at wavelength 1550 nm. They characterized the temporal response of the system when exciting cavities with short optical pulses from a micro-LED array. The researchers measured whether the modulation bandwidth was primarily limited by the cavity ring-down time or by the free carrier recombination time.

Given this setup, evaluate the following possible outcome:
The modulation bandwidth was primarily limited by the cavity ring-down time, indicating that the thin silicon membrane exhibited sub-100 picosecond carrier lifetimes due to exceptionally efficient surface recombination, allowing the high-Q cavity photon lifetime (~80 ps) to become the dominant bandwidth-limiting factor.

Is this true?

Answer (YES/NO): NO